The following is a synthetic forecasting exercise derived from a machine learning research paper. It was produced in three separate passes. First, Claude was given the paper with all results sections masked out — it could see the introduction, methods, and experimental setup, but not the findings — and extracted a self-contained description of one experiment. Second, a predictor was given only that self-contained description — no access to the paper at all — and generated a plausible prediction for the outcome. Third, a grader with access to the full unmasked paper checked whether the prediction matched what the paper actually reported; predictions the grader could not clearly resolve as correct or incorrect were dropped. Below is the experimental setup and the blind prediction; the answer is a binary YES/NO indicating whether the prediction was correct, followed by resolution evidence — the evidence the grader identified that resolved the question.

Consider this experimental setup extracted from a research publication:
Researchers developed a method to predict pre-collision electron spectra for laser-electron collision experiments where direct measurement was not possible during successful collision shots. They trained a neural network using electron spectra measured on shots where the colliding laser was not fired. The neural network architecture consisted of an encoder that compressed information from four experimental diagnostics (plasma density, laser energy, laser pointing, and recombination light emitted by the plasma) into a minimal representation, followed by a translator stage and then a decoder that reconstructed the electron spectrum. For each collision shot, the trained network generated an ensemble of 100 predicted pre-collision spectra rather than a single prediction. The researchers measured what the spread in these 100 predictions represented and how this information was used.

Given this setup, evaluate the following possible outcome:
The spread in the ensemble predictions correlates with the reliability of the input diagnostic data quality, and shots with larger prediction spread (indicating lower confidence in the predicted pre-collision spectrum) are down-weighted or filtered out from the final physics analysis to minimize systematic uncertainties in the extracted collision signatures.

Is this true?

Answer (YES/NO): NO